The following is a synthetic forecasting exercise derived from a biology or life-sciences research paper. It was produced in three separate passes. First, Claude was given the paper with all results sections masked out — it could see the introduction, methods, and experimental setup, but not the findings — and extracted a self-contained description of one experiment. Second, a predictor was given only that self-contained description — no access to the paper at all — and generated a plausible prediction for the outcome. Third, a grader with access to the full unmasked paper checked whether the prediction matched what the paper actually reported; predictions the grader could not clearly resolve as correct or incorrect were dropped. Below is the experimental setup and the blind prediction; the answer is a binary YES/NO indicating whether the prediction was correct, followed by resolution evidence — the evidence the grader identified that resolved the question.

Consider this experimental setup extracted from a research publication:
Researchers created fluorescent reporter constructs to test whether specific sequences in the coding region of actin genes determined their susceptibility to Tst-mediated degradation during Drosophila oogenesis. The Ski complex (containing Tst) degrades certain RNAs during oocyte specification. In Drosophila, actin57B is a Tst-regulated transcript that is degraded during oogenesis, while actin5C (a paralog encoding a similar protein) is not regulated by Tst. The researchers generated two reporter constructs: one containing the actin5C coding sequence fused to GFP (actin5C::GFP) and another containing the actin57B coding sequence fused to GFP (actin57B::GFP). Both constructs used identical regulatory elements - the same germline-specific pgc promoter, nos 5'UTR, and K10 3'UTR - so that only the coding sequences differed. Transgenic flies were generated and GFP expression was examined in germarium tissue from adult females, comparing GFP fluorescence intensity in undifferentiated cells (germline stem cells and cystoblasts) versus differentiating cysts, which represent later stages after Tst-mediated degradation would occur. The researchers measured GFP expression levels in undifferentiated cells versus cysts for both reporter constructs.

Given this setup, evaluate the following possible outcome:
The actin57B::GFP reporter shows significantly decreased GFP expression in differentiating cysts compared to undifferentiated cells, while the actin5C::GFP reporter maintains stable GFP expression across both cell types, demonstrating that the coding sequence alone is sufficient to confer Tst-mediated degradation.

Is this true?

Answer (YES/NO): YES